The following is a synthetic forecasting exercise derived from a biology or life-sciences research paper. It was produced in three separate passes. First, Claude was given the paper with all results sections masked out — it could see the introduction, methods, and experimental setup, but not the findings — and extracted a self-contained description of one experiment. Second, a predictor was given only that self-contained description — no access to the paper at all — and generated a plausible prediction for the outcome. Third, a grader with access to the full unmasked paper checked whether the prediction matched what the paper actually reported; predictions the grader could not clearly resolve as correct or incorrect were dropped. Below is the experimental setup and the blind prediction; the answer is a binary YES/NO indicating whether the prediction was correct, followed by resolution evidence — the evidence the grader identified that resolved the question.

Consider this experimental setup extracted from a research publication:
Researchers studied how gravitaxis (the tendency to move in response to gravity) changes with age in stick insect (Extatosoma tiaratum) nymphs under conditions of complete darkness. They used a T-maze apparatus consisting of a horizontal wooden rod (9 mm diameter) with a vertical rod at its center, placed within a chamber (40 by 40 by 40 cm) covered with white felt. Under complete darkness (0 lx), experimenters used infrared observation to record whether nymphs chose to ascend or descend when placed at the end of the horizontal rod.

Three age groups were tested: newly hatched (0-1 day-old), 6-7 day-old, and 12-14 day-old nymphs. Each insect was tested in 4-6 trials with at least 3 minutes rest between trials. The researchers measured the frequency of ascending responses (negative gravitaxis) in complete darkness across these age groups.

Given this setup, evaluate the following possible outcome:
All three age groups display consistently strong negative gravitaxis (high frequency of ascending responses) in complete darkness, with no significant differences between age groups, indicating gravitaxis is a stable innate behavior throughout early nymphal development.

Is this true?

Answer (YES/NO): NO